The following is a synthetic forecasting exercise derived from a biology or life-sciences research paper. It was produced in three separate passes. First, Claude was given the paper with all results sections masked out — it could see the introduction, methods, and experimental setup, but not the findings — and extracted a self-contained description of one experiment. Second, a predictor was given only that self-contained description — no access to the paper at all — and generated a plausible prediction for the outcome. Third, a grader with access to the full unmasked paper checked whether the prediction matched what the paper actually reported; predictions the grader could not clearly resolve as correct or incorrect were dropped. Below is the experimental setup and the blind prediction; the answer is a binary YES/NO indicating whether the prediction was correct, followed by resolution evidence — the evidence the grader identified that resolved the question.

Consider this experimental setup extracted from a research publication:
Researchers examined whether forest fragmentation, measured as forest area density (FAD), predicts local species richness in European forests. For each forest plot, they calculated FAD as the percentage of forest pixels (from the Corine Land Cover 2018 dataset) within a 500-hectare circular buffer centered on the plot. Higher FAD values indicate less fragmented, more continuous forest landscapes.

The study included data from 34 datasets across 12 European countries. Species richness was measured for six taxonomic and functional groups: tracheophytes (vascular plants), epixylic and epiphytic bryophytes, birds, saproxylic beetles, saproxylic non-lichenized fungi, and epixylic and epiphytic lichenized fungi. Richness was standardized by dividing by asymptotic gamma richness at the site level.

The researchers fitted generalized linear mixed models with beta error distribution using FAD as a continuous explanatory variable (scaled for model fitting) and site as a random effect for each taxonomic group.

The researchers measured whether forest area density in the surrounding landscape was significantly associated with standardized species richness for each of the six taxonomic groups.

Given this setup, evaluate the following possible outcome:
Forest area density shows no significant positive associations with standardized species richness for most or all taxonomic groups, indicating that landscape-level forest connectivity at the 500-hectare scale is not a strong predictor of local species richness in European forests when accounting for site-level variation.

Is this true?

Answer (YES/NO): NO